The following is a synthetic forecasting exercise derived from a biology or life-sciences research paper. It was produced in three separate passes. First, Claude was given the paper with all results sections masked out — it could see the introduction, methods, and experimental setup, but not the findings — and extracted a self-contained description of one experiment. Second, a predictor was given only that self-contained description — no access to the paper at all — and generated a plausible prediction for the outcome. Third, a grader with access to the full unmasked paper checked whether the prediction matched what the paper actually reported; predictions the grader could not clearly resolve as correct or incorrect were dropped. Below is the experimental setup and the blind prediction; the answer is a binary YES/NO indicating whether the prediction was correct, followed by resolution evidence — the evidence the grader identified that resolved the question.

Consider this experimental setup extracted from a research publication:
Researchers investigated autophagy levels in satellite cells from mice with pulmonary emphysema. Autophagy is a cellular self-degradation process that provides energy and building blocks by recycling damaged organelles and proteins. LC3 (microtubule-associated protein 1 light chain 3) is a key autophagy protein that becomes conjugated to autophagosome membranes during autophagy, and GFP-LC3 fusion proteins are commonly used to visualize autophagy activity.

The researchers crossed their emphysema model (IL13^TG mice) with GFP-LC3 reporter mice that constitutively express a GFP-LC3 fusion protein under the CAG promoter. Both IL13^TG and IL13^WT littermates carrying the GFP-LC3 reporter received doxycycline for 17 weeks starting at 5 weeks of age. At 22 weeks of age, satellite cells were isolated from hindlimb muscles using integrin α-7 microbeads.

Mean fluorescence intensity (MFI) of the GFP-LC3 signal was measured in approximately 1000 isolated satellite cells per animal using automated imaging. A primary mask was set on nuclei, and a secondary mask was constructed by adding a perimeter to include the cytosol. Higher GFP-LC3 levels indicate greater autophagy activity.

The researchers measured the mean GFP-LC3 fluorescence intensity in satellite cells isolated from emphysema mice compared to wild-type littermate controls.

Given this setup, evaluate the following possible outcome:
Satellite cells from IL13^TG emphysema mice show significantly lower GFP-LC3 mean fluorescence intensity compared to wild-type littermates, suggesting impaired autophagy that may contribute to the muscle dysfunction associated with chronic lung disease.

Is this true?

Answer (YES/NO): NO